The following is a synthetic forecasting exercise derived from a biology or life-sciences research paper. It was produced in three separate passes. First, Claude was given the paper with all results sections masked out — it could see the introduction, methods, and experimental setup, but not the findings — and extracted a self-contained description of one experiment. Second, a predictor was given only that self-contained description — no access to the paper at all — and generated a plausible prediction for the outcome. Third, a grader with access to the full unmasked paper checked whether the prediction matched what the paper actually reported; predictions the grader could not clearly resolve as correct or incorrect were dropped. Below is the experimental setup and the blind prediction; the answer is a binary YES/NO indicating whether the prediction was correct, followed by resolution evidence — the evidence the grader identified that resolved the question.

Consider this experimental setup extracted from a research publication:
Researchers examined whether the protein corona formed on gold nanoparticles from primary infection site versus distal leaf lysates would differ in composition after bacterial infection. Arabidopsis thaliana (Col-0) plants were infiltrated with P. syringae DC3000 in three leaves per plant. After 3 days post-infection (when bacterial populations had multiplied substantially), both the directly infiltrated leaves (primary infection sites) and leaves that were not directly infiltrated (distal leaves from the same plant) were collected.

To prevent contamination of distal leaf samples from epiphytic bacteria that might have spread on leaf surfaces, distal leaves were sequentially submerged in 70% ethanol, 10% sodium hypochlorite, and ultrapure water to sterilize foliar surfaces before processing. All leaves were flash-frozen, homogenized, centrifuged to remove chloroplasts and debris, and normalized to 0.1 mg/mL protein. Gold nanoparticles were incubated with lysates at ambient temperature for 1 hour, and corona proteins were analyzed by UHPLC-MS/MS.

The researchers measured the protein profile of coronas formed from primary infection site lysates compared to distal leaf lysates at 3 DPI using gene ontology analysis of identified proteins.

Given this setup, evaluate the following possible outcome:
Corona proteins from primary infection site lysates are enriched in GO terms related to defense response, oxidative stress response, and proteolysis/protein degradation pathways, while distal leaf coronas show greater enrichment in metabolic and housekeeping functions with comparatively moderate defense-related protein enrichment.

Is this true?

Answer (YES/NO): NO